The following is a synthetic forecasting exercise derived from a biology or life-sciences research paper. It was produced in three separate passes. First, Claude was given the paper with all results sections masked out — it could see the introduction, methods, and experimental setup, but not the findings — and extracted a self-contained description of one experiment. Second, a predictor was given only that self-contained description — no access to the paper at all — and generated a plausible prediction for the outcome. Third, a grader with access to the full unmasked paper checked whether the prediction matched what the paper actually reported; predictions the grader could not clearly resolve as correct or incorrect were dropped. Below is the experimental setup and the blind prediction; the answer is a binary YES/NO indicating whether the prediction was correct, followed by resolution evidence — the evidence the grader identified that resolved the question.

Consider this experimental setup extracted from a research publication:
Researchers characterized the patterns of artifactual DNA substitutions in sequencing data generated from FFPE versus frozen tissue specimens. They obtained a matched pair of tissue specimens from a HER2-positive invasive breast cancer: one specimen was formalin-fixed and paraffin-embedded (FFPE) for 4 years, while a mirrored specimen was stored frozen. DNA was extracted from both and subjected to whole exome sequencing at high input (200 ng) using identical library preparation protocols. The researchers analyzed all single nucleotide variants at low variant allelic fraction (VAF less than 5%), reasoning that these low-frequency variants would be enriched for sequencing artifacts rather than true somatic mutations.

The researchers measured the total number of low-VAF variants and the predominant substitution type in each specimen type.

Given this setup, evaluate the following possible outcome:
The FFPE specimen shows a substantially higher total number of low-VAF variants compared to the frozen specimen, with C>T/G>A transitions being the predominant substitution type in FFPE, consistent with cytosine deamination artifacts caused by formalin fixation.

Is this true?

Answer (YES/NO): YES